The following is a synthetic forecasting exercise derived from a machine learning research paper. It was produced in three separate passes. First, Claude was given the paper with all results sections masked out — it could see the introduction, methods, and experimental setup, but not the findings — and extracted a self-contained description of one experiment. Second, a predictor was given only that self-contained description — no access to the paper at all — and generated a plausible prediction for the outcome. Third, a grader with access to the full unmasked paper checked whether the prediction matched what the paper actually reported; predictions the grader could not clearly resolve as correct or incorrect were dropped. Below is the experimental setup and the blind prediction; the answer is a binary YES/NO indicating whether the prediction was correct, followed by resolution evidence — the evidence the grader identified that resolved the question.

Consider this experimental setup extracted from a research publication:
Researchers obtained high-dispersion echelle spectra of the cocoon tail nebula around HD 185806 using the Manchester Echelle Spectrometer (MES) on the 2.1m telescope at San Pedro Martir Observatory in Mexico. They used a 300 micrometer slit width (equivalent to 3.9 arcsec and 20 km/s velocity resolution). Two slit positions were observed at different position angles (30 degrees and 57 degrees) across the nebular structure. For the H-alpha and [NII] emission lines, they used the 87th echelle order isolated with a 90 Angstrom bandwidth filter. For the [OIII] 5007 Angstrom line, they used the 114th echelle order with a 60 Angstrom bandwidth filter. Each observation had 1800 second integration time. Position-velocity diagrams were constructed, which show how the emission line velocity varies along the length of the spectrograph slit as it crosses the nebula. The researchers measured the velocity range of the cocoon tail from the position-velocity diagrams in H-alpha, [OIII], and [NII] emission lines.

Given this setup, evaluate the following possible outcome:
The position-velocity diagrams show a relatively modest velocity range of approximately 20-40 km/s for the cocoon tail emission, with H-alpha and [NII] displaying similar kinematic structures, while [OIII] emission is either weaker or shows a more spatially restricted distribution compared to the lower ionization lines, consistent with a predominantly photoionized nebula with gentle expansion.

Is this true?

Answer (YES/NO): NO